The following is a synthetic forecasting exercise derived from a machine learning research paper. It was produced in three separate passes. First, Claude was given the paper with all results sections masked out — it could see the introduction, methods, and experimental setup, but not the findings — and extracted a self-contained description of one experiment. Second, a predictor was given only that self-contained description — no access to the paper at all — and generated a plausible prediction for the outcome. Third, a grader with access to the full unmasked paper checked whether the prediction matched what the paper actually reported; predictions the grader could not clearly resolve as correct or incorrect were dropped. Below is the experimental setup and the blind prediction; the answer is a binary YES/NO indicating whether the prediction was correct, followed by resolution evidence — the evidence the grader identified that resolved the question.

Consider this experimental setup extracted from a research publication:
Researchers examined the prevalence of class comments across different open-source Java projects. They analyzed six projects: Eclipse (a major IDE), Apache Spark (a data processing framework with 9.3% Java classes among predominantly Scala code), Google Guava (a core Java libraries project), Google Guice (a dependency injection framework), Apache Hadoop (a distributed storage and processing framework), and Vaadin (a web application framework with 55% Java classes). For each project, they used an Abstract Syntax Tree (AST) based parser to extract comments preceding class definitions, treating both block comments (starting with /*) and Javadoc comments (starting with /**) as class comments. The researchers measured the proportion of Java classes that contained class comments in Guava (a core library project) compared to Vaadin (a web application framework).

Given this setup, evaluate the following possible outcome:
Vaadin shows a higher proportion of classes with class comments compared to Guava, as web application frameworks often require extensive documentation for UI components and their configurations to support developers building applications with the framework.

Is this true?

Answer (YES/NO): NO